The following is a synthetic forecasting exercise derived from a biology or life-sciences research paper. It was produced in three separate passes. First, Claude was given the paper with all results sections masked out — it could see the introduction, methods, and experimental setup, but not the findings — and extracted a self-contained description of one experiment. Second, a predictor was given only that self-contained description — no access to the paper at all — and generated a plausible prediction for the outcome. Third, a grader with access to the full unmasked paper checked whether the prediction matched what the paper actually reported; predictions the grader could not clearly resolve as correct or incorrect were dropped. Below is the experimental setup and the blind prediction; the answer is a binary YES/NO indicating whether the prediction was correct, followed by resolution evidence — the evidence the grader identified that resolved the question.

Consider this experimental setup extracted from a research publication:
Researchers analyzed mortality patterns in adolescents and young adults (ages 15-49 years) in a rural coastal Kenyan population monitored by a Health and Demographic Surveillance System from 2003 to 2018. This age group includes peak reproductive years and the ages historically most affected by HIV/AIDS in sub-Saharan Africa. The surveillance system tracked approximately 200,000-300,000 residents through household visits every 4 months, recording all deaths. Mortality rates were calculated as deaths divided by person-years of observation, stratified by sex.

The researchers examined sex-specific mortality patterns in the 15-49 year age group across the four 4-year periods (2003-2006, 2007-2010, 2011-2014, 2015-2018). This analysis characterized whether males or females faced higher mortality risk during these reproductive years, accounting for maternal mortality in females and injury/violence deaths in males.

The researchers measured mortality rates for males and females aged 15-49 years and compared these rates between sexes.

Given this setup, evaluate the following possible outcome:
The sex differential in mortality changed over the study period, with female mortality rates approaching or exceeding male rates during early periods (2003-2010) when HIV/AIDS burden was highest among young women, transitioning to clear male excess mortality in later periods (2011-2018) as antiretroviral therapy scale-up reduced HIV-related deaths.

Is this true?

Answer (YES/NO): NO